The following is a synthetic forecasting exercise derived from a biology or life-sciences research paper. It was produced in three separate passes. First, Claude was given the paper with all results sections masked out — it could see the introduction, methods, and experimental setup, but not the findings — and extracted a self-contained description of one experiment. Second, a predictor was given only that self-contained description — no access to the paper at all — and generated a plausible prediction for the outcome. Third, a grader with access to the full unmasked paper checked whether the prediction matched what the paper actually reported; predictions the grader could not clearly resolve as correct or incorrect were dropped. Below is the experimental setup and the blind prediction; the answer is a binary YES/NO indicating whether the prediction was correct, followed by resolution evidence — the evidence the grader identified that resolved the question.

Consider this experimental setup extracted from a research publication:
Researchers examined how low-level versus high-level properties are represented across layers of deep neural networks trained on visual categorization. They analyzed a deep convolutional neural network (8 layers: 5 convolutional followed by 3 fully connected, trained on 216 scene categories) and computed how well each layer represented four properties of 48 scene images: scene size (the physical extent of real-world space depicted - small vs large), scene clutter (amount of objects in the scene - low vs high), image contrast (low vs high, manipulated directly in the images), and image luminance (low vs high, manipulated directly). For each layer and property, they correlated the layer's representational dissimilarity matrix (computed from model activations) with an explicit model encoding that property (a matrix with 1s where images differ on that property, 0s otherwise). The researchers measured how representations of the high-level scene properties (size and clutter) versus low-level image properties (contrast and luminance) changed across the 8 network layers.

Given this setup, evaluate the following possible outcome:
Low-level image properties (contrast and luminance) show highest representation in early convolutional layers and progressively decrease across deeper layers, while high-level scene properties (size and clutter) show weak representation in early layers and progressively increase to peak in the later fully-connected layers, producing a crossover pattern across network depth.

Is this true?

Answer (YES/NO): YES